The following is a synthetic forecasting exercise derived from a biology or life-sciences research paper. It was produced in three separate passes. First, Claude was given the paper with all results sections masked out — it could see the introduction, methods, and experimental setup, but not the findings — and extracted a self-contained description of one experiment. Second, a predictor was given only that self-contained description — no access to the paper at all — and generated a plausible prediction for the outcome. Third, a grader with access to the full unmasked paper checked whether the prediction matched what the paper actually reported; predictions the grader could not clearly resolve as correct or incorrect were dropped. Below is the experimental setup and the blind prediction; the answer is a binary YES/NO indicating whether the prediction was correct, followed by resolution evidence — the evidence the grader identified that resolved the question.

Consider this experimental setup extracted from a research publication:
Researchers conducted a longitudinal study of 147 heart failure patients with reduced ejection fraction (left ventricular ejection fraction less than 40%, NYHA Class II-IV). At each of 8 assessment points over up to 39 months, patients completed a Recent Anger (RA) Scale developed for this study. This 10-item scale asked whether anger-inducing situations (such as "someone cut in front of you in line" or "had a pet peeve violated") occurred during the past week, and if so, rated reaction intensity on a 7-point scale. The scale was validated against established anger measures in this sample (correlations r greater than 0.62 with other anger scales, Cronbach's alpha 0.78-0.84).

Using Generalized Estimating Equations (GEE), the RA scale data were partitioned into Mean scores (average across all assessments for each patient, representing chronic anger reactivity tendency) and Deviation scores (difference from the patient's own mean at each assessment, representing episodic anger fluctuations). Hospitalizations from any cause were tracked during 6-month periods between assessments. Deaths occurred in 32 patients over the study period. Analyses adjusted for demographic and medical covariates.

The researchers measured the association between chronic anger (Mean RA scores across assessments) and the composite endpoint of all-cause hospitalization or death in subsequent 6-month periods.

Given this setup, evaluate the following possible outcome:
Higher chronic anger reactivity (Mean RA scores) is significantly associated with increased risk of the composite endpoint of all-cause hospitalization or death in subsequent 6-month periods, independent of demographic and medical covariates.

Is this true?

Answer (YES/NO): NO